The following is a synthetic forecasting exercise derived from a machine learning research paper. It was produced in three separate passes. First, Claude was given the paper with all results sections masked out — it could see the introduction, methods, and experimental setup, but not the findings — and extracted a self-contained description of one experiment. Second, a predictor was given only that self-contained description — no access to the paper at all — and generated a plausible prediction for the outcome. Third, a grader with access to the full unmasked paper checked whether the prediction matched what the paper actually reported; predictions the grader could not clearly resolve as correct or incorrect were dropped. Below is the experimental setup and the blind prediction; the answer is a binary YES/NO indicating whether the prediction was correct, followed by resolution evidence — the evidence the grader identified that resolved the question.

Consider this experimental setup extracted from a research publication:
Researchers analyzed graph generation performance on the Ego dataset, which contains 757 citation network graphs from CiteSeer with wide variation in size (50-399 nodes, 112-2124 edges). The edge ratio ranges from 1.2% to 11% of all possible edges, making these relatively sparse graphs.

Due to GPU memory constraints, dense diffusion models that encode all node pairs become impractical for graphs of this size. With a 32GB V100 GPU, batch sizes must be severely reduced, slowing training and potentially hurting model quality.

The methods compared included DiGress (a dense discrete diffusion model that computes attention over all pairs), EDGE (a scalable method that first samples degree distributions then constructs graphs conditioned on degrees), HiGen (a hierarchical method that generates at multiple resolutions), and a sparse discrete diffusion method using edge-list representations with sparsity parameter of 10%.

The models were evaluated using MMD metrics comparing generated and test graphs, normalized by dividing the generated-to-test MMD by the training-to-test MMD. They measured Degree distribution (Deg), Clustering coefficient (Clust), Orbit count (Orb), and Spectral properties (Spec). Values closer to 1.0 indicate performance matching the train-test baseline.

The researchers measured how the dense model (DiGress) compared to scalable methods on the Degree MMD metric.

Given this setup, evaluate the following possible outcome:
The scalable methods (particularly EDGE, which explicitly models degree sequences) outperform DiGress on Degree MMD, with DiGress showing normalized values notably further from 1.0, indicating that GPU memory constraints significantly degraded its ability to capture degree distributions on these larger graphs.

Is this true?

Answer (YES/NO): NO